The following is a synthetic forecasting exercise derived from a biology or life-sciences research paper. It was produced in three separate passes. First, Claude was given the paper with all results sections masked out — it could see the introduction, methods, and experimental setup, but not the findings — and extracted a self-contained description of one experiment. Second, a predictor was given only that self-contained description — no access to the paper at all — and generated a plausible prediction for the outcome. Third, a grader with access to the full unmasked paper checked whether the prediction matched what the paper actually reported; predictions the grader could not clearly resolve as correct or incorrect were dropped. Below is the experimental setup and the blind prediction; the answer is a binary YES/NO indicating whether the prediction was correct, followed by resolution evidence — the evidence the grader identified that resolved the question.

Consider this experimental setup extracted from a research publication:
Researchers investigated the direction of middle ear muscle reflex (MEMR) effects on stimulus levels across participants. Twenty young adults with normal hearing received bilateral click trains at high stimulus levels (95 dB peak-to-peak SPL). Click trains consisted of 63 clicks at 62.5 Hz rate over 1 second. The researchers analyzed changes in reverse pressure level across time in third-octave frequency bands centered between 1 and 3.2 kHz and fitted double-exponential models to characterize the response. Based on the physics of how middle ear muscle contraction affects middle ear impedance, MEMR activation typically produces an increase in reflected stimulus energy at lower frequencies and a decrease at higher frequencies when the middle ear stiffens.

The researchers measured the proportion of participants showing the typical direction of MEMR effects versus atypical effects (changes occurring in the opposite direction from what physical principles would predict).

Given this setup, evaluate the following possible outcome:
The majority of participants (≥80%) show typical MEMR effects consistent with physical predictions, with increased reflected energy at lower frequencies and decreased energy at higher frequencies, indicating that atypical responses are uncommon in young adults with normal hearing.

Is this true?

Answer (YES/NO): YES